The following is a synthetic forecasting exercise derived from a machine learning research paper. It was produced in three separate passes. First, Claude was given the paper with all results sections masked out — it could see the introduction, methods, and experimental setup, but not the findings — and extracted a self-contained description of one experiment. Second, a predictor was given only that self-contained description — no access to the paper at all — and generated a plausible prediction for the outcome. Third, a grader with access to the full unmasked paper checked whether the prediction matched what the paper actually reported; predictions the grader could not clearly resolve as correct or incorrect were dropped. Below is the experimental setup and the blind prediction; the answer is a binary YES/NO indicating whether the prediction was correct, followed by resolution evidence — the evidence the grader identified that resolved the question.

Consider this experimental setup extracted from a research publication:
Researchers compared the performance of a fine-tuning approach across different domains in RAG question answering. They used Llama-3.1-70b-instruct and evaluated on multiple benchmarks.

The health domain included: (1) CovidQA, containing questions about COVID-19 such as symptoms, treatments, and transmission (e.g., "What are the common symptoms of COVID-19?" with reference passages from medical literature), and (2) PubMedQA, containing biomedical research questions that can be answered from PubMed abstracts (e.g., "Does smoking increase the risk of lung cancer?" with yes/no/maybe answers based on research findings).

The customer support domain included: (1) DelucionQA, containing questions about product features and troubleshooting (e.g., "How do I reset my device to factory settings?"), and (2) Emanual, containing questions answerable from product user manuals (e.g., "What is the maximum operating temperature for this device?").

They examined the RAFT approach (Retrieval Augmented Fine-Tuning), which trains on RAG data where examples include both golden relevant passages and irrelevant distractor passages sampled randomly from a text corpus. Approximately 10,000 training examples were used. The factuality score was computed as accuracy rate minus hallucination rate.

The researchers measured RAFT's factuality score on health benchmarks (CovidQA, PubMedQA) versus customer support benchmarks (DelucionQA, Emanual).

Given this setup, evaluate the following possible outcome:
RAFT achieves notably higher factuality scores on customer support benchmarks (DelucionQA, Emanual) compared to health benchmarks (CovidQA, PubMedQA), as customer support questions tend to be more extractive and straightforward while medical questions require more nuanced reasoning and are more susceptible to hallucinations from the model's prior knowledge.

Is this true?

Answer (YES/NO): YES